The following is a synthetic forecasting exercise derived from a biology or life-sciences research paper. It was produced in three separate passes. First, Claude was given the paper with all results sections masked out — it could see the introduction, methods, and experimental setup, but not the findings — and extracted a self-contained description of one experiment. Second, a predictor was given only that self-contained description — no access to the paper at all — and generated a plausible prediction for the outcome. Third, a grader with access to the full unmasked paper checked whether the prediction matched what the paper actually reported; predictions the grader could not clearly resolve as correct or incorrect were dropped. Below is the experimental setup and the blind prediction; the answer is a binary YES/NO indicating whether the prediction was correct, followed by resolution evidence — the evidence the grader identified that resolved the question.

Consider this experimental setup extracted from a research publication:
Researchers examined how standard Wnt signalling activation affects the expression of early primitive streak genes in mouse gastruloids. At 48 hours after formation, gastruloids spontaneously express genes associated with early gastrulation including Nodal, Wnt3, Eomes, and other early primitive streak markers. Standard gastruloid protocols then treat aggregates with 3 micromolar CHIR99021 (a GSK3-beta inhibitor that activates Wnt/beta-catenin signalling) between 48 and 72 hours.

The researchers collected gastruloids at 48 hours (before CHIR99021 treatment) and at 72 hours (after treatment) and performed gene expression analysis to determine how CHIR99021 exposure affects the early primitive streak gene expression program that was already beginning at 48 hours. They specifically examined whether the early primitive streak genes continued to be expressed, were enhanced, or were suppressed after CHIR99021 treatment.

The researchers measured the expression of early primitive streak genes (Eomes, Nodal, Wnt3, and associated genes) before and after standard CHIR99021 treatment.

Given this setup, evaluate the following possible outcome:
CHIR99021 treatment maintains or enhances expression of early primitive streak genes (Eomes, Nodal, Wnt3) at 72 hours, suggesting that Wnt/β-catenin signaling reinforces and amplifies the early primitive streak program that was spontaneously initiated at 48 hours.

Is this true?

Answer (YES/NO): NO